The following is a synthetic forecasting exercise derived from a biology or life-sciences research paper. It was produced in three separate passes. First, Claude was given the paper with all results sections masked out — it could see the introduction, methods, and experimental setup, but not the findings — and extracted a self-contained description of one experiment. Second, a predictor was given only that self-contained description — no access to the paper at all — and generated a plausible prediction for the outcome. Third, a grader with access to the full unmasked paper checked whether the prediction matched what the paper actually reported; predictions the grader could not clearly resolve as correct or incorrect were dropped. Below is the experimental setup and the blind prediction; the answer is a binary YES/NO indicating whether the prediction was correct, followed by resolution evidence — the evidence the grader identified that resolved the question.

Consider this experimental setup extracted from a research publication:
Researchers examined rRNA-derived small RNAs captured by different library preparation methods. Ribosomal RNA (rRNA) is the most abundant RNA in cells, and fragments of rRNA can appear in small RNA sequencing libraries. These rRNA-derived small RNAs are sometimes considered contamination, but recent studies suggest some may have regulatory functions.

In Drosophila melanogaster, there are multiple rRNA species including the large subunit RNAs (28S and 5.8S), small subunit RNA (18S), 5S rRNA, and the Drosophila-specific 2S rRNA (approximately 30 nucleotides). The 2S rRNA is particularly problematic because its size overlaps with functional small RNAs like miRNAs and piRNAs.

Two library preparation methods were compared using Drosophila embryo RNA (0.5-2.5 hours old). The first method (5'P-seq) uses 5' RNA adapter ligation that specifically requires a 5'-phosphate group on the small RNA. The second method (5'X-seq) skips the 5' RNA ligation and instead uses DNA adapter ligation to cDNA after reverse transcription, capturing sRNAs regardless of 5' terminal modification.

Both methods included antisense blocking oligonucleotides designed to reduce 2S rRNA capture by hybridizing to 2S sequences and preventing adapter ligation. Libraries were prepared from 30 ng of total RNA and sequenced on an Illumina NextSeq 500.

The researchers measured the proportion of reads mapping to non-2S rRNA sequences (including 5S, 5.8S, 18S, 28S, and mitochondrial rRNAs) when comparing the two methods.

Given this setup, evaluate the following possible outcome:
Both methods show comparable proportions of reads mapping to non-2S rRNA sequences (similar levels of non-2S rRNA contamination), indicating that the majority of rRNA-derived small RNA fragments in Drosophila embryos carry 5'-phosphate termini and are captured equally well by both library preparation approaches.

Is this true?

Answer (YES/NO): NO